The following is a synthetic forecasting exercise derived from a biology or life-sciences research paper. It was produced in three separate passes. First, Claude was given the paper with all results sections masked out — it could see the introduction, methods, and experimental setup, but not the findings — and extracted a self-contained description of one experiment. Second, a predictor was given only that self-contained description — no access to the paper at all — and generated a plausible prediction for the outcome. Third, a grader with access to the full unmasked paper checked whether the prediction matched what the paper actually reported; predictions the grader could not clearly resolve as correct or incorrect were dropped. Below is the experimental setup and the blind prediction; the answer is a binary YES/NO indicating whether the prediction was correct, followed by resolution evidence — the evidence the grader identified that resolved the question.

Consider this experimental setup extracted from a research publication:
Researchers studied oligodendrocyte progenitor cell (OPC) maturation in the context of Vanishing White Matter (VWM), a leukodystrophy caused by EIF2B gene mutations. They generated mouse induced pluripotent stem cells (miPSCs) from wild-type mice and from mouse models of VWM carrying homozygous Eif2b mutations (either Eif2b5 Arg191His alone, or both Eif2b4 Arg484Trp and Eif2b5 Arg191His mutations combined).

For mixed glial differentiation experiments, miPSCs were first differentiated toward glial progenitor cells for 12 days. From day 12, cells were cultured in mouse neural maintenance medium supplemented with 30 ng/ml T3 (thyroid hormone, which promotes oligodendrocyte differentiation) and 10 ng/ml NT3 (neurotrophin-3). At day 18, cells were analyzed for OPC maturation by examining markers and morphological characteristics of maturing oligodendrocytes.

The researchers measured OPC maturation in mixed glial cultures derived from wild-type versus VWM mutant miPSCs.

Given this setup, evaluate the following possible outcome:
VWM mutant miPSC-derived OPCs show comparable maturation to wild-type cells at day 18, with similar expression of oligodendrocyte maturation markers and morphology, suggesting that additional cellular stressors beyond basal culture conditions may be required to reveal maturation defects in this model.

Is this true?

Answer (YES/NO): NO